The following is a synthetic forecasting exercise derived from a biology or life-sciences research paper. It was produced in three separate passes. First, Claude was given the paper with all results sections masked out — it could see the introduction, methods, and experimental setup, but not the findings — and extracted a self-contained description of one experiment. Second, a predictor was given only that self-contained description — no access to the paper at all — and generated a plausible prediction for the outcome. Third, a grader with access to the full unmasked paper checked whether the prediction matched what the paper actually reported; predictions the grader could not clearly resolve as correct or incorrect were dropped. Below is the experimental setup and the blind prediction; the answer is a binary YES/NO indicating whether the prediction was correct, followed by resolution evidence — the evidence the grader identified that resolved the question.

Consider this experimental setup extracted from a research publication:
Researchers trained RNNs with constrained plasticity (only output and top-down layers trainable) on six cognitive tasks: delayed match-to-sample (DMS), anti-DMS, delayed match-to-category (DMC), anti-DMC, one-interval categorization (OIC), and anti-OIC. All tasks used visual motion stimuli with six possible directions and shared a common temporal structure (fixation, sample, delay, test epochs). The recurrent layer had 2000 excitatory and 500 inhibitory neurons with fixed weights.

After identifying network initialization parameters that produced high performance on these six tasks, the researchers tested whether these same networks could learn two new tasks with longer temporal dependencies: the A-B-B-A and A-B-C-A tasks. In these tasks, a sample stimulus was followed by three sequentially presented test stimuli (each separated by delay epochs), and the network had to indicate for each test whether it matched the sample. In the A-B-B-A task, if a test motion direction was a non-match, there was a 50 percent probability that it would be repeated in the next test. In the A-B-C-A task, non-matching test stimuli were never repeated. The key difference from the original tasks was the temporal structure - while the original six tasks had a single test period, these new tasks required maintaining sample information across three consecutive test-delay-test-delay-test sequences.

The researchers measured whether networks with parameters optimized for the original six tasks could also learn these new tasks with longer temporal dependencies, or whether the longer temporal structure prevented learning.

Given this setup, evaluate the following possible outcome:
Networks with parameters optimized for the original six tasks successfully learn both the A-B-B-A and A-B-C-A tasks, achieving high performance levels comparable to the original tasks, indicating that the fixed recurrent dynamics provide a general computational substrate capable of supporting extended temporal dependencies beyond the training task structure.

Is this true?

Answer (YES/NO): NO